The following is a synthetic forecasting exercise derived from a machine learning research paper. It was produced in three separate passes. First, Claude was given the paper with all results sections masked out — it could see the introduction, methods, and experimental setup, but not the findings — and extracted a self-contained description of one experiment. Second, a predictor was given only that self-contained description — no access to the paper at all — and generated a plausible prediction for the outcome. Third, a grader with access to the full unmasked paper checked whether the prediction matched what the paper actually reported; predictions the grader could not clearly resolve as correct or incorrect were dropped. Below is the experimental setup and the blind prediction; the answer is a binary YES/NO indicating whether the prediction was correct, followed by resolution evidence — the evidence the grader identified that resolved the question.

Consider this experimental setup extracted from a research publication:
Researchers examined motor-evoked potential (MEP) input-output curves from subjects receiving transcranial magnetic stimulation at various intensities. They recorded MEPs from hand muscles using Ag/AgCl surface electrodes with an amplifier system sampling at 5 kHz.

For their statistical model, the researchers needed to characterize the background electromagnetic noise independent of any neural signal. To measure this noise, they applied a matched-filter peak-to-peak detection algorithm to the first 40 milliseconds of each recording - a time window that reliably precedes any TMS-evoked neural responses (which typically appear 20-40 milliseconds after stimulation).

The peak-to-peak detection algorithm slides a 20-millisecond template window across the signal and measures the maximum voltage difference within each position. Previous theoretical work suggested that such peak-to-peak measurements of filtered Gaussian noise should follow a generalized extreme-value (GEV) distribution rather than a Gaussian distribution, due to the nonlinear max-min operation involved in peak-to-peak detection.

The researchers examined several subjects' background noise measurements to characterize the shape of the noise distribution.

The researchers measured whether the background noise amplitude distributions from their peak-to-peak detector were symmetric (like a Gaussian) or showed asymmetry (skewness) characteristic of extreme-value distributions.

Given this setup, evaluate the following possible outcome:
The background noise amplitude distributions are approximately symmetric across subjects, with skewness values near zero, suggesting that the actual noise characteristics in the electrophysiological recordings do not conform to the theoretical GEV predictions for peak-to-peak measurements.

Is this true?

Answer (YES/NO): NO